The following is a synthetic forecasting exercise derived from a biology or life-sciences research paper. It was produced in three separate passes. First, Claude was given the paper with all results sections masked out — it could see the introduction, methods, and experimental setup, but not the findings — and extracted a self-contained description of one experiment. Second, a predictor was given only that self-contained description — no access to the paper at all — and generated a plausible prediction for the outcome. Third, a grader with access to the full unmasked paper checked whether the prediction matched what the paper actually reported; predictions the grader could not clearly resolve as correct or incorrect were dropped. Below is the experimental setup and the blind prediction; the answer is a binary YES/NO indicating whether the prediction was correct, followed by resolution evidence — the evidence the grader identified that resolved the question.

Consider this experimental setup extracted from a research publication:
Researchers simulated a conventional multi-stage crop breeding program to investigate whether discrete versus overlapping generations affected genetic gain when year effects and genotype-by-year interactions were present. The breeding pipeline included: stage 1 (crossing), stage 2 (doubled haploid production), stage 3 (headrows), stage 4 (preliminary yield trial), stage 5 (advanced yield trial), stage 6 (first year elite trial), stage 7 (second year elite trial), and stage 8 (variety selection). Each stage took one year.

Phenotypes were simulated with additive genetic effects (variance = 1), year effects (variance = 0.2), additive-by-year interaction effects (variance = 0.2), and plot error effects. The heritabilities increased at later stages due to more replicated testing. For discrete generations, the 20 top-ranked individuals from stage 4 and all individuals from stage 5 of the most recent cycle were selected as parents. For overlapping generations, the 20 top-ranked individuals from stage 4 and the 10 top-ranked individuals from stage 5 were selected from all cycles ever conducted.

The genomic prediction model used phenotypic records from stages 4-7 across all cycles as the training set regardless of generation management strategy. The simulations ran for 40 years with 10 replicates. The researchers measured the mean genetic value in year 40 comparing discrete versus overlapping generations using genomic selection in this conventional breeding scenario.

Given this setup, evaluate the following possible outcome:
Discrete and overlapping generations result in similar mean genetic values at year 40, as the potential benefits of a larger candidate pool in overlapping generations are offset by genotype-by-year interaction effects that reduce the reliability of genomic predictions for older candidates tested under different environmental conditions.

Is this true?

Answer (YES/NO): NO